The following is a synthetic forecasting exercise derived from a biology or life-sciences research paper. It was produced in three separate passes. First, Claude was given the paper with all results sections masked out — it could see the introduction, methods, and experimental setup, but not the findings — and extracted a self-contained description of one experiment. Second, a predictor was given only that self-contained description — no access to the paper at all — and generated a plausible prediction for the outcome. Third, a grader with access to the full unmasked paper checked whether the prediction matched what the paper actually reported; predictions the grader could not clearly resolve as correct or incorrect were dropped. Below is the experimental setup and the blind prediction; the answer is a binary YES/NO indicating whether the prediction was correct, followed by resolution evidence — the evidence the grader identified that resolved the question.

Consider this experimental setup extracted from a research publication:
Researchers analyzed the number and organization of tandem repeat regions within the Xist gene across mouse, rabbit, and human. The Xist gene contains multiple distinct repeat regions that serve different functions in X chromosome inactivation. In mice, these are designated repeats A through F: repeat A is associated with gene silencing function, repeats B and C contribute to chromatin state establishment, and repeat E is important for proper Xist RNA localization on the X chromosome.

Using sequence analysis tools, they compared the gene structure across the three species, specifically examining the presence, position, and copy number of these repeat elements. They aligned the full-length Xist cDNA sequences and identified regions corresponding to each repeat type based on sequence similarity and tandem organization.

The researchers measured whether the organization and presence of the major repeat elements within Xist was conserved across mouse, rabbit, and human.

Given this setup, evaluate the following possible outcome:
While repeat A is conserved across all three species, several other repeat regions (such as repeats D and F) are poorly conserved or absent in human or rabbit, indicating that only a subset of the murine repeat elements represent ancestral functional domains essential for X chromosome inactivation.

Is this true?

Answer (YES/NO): NO